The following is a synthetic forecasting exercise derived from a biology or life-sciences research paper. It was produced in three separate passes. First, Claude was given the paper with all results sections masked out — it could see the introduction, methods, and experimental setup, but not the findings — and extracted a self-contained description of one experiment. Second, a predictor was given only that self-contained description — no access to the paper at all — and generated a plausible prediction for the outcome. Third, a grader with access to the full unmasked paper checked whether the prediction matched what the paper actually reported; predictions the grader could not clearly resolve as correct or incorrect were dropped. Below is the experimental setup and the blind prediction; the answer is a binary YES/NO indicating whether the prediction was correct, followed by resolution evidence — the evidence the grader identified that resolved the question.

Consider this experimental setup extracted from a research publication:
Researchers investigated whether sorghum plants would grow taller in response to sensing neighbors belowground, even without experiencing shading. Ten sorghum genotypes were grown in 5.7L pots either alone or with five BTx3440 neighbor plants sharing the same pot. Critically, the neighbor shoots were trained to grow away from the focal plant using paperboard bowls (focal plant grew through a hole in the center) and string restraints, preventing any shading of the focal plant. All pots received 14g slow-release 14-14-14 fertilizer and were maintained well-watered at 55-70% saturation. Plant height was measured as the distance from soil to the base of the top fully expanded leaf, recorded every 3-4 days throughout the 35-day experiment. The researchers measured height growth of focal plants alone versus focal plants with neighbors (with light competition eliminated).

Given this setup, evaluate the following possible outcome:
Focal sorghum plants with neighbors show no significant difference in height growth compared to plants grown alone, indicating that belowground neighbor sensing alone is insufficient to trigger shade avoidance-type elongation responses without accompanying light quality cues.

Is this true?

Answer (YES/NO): NO